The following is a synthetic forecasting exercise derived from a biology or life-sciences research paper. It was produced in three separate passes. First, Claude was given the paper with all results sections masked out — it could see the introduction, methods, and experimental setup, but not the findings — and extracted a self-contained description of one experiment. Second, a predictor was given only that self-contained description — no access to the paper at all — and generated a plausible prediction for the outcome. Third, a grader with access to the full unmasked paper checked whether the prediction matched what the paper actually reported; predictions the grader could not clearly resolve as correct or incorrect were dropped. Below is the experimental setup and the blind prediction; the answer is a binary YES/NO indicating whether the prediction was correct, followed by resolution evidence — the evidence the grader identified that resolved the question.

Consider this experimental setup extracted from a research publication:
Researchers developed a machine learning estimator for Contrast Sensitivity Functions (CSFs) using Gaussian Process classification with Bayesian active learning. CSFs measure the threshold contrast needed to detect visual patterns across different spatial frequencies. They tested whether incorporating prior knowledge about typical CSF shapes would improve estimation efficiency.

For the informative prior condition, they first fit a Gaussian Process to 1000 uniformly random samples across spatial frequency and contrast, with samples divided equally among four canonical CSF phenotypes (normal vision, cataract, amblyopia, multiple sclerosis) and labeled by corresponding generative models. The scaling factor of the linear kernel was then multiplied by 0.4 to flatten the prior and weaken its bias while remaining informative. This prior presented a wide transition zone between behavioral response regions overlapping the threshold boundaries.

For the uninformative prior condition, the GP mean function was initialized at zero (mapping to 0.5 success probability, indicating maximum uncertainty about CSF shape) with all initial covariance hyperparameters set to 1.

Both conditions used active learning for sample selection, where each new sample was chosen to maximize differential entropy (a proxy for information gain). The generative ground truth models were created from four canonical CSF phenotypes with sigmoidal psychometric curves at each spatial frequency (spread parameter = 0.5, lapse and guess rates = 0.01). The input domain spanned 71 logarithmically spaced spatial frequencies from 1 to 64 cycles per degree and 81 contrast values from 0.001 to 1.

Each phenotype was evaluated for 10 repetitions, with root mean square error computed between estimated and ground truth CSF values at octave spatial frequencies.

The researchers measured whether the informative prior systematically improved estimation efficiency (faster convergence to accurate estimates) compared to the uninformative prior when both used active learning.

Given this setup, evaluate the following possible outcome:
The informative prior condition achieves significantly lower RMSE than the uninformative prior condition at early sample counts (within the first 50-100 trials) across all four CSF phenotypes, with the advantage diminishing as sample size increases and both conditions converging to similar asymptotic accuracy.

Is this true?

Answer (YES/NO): NO